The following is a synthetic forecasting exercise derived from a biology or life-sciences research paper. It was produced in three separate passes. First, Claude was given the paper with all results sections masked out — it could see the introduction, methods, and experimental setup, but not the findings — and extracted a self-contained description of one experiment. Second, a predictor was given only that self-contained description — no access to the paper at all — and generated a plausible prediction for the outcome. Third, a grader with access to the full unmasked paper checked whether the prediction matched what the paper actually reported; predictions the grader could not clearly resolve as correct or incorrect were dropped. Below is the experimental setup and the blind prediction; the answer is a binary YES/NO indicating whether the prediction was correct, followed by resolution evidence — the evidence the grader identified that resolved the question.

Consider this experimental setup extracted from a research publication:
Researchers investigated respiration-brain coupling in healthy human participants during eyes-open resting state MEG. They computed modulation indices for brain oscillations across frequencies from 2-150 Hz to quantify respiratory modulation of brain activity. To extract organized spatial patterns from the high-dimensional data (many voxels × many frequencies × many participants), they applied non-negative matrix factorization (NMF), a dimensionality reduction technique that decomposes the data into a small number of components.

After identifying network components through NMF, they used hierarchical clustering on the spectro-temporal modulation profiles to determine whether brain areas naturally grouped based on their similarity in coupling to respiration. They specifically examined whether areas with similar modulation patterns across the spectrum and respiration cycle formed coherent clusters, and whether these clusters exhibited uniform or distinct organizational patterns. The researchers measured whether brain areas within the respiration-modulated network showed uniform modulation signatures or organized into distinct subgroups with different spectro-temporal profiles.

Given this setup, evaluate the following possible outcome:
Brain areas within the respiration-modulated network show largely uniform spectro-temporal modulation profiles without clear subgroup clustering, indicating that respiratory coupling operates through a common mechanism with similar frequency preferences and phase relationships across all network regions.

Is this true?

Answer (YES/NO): NO